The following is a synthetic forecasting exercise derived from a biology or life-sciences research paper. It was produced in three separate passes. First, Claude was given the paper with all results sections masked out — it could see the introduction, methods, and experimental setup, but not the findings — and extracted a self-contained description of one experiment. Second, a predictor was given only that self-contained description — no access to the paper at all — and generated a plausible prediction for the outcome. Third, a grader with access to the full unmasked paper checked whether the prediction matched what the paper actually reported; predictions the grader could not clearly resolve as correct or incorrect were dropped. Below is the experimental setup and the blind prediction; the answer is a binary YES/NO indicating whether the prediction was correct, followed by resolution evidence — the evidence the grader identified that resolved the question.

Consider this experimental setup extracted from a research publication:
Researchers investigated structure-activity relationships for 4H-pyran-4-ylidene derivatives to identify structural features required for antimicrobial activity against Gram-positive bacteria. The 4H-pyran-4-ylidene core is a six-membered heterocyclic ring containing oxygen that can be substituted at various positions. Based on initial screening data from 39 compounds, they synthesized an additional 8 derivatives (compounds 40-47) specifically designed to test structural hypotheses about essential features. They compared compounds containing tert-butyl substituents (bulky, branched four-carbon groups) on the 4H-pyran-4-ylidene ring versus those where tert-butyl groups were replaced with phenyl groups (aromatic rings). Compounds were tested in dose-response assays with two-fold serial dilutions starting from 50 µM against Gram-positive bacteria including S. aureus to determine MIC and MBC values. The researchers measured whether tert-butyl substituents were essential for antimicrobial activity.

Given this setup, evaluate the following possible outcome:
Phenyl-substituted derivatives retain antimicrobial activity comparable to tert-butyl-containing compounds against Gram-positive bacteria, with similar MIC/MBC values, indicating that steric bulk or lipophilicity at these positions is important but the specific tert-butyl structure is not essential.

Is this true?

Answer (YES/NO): NO